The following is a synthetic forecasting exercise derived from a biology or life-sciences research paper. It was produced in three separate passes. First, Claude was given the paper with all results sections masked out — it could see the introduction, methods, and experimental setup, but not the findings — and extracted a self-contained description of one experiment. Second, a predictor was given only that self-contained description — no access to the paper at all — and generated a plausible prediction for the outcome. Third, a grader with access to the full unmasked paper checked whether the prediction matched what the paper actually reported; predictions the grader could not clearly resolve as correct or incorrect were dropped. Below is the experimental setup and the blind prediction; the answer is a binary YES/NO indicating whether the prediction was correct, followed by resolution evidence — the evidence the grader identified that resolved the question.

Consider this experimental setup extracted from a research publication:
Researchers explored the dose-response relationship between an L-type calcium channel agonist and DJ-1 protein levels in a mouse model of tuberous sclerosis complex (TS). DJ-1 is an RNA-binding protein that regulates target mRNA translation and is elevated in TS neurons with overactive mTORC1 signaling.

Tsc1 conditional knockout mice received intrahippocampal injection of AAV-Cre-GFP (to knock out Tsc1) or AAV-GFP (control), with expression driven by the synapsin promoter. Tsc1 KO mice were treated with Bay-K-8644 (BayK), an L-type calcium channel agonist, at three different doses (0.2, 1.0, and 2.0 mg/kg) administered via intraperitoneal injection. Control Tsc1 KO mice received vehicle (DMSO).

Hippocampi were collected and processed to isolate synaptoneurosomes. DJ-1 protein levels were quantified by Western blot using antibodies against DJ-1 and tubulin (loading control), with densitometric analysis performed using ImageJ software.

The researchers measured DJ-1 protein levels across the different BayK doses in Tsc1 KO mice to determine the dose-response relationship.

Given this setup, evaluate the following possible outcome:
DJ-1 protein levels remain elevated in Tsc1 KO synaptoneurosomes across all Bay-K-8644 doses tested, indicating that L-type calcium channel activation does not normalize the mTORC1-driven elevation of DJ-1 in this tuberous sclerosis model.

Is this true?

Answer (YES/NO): NO